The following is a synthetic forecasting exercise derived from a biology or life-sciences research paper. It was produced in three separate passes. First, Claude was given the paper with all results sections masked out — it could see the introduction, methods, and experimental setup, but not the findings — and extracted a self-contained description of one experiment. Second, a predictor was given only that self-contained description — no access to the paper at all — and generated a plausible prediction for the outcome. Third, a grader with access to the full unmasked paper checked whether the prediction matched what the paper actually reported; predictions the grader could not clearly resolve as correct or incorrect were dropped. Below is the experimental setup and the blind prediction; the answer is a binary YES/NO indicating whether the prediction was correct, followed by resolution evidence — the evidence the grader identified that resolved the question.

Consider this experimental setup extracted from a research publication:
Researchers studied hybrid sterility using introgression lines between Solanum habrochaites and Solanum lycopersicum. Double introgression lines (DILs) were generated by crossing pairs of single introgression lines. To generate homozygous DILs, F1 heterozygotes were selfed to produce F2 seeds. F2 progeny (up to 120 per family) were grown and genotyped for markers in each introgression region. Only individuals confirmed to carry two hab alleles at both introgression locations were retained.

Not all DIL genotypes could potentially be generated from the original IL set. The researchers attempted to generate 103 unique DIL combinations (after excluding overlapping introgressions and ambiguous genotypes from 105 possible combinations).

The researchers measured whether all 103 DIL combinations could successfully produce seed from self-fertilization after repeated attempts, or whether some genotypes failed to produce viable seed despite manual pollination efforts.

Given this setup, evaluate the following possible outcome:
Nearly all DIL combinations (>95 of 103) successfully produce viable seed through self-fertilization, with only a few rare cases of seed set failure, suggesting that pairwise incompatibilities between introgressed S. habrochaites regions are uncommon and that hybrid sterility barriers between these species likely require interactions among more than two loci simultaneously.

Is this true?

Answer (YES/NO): NO